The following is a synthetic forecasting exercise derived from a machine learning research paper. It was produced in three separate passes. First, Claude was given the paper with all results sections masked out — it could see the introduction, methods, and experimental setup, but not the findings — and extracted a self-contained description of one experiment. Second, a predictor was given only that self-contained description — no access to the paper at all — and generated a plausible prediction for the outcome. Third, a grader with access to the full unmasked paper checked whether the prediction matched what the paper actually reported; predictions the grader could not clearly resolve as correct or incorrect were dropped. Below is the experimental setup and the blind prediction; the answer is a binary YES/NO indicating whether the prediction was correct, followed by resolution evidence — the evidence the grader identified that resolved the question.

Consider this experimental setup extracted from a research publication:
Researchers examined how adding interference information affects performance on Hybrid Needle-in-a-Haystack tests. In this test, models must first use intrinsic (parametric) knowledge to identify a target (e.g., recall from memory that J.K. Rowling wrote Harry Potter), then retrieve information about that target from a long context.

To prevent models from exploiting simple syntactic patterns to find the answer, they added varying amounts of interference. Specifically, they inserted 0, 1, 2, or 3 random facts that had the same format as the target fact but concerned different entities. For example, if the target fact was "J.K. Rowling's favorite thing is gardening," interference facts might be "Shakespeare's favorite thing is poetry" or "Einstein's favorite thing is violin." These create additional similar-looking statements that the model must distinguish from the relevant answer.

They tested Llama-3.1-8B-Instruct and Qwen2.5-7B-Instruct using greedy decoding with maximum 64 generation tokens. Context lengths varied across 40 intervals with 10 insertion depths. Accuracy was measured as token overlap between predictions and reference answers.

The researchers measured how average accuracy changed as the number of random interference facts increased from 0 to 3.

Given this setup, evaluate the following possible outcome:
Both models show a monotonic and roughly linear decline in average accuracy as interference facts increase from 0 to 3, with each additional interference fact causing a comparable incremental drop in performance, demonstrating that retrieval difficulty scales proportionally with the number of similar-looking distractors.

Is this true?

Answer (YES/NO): NO